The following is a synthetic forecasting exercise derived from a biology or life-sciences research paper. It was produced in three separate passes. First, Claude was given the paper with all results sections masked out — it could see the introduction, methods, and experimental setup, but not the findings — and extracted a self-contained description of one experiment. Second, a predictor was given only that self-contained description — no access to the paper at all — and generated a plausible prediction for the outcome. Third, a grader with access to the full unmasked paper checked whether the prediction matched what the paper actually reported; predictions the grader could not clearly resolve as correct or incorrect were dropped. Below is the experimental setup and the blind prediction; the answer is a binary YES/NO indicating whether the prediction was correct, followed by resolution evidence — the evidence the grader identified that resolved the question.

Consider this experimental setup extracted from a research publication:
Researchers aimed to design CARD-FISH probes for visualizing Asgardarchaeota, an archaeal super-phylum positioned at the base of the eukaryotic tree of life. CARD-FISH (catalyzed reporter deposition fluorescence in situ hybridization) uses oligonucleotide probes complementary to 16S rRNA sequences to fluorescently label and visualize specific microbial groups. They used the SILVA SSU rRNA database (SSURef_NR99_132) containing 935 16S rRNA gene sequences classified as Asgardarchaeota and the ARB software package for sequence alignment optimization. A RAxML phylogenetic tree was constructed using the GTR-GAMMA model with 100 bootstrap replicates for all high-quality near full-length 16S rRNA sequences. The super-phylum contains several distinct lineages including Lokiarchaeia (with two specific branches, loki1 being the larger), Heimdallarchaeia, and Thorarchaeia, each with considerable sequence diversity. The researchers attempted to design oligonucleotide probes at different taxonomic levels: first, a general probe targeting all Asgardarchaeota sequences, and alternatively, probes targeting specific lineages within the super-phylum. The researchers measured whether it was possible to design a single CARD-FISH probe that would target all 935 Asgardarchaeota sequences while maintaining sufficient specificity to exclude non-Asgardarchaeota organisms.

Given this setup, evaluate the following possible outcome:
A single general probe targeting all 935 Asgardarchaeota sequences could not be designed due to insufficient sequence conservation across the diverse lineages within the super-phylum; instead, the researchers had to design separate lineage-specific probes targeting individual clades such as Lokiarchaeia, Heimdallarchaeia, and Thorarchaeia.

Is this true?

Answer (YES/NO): YES